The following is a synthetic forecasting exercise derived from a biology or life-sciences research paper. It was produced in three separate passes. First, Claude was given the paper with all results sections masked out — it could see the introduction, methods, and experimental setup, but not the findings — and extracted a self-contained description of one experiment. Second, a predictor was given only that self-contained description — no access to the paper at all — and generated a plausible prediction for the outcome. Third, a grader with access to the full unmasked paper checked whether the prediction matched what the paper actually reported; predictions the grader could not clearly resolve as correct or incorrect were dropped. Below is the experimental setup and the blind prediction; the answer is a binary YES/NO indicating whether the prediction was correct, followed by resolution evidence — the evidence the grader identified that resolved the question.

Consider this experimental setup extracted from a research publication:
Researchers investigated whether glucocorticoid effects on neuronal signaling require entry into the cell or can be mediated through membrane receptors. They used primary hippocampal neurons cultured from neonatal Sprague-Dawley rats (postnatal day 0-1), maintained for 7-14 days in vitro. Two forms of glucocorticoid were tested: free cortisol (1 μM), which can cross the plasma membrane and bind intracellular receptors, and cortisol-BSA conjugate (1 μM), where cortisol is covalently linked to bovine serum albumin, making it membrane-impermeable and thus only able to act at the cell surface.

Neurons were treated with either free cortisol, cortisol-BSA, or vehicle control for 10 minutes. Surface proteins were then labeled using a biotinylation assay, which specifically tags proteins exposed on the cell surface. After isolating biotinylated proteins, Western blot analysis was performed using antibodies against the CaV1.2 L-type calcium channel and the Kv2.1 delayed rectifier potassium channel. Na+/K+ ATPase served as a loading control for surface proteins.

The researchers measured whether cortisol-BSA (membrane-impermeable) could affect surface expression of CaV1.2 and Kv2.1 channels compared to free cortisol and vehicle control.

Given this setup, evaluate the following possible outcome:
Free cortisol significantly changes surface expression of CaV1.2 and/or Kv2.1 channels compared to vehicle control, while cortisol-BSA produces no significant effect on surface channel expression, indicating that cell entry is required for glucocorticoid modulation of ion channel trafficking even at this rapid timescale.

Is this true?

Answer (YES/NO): NO